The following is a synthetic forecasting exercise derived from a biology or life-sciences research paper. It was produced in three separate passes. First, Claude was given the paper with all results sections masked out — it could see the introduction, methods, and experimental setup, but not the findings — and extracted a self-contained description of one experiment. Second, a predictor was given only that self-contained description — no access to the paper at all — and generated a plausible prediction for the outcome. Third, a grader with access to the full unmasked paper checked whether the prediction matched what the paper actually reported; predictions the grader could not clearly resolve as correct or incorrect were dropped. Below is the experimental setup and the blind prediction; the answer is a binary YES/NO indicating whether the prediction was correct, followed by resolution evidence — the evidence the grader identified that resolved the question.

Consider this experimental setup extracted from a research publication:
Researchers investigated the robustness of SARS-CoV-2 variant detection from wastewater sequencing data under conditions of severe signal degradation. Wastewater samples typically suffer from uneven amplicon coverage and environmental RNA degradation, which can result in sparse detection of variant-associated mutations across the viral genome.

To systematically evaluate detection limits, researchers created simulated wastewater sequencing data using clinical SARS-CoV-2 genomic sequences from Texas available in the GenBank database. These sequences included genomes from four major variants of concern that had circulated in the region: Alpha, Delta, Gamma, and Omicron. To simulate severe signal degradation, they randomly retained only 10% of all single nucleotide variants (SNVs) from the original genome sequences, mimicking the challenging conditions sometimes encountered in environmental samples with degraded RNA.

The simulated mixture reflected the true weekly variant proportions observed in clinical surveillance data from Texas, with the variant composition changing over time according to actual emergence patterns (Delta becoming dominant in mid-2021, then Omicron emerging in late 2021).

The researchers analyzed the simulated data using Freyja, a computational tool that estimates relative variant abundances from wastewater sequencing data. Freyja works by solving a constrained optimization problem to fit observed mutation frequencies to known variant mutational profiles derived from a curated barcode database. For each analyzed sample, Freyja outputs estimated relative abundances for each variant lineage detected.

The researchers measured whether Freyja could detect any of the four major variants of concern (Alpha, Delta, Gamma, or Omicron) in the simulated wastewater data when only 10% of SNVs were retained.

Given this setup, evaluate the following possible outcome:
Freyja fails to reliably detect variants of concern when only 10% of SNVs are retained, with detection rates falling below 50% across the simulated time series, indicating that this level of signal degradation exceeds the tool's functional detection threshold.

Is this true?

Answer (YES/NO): YES